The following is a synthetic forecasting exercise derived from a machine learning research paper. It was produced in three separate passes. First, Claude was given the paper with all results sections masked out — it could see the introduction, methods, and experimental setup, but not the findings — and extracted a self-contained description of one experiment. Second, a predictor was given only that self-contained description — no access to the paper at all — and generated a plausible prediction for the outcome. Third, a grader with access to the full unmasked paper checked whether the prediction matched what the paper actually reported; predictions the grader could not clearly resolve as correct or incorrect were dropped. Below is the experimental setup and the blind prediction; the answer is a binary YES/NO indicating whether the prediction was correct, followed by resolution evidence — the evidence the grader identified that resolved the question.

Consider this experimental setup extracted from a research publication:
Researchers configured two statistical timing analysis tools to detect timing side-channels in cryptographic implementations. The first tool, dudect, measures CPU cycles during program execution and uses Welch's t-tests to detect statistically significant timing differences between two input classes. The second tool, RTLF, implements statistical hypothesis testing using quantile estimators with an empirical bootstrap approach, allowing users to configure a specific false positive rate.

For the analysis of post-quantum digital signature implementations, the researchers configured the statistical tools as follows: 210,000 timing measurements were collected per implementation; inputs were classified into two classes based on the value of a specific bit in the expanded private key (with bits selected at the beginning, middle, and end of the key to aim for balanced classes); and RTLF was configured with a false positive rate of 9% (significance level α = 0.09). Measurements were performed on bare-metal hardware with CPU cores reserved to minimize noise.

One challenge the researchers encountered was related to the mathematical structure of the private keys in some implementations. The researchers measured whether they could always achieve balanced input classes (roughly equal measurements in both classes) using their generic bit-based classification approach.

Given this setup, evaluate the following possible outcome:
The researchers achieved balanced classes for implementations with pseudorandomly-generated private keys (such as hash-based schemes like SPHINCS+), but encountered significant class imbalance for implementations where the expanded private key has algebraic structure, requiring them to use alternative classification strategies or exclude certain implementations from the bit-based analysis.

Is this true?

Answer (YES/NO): NO